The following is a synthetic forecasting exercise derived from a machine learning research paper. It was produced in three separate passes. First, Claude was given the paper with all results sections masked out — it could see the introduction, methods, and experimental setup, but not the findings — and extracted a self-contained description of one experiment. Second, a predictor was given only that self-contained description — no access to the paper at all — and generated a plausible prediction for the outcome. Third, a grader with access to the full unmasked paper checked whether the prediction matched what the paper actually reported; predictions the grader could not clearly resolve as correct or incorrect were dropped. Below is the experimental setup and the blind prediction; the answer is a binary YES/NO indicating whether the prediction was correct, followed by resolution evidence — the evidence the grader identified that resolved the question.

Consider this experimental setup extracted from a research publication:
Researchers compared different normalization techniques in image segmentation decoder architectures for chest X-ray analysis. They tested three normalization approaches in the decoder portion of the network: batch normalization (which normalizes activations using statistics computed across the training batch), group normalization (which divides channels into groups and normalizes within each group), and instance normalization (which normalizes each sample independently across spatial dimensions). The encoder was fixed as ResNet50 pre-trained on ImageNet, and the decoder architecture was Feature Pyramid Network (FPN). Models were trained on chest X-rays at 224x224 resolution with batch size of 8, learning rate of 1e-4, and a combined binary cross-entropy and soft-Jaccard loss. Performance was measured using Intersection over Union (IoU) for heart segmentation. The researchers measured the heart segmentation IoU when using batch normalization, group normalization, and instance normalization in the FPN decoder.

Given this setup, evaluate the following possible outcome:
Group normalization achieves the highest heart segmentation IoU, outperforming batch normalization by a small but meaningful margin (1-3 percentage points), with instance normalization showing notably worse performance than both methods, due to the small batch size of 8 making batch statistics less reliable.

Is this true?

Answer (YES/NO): NO